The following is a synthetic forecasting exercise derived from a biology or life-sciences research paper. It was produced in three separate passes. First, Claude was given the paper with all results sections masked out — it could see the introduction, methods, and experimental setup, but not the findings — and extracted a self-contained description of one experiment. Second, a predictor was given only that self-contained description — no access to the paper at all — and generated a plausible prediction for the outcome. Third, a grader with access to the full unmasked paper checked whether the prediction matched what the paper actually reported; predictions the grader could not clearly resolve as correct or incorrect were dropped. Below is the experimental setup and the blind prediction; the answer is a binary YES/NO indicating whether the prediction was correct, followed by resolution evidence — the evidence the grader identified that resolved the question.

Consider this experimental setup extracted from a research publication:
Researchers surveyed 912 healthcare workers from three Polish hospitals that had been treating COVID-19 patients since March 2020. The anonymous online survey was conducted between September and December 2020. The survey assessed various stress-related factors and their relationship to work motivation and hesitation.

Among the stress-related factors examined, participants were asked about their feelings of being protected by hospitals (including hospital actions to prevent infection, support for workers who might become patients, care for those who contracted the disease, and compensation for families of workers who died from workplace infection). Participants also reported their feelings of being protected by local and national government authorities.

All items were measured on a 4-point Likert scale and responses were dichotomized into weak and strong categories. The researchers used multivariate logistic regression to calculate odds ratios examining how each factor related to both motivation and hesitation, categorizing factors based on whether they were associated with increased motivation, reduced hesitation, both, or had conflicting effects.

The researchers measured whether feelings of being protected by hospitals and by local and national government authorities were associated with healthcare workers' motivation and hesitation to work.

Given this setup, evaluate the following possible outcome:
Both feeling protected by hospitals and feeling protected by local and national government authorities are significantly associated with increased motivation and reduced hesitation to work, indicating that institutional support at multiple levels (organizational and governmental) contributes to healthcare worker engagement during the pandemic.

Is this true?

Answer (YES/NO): YES